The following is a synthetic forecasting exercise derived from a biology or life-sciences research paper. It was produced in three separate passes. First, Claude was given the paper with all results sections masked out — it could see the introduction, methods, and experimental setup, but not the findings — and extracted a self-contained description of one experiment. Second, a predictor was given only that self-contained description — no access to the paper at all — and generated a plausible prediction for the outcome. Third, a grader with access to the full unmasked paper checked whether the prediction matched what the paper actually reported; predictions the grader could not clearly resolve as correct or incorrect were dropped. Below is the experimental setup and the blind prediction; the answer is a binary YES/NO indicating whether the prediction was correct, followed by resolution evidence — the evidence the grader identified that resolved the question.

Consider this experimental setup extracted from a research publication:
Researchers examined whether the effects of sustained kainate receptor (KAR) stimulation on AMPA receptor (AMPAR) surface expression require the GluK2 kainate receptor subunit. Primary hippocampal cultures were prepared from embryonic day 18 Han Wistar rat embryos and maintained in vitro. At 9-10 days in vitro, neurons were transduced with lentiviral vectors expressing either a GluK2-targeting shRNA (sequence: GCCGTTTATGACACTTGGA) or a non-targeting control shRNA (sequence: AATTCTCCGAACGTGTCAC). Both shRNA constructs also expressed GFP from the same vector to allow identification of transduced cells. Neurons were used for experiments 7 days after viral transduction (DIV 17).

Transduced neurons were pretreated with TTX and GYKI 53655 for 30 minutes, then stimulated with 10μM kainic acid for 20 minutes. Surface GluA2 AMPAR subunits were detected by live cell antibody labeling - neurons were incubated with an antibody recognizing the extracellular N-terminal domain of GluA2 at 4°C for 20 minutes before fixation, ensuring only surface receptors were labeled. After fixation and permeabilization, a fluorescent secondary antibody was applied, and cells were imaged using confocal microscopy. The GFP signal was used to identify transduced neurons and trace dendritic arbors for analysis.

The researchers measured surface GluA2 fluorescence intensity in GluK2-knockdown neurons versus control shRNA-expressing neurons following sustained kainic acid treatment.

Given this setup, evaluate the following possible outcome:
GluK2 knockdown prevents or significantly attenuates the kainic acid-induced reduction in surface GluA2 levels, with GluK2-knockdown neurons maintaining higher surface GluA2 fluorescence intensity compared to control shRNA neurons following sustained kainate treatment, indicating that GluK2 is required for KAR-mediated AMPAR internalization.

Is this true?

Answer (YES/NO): YES